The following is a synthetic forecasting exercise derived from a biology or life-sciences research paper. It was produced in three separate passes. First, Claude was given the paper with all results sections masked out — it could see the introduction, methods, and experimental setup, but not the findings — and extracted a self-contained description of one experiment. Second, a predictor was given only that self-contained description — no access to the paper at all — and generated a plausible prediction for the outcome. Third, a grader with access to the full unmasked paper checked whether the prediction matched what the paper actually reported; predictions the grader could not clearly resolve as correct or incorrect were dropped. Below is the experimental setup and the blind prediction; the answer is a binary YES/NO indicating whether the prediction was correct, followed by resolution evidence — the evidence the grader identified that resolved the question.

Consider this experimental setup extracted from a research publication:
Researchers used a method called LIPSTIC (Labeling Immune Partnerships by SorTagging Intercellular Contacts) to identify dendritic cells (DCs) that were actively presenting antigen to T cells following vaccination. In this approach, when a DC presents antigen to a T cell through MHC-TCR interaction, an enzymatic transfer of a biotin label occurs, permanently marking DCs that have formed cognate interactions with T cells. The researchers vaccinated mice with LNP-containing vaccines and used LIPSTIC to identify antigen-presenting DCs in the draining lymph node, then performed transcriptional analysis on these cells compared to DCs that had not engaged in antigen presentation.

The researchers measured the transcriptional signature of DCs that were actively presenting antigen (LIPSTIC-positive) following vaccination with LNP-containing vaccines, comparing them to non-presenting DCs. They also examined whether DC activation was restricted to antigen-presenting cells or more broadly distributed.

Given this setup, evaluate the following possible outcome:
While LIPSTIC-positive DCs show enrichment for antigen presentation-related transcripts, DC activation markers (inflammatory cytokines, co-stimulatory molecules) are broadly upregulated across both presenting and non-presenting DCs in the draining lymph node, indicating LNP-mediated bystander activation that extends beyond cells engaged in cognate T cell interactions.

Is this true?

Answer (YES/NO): YES